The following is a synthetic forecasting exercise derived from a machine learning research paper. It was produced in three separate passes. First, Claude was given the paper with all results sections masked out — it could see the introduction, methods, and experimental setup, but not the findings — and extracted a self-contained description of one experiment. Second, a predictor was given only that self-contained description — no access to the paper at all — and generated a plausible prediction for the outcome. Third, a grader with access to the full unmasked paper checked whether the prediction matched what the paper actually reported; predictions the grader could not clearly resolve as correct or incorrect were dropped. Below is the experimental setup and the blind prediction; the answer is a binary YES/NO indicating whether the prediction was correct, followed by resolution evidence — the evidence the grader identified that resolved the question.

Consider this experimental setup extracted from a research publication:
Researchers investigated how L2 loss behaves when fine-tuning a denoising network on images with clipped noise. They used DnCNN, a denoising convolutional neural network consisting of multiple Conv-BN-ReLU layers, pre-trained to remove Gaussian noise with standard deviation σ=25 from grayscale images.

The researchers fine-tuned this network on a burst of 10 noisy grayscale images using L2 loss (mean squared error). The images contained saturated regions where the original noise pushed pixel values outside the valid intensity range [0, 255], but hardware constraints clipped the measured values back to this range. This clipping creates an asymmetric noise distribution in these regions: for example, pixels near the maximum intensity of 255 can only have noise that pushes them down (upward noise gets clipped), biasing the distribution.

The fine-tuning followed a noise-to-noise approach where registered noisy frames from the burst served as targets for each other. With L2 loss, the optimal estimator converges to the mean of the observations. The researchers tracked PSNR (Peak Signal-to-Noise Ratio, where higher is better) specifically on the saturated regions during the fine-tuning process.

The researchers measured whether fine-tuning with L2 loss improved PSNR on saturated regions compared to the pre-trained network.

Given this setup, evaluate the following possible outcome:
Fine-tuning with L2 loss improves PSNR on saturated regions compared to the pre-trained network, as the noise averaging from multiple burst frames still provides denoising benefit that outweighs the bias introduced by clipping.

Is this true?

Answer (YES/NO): NO